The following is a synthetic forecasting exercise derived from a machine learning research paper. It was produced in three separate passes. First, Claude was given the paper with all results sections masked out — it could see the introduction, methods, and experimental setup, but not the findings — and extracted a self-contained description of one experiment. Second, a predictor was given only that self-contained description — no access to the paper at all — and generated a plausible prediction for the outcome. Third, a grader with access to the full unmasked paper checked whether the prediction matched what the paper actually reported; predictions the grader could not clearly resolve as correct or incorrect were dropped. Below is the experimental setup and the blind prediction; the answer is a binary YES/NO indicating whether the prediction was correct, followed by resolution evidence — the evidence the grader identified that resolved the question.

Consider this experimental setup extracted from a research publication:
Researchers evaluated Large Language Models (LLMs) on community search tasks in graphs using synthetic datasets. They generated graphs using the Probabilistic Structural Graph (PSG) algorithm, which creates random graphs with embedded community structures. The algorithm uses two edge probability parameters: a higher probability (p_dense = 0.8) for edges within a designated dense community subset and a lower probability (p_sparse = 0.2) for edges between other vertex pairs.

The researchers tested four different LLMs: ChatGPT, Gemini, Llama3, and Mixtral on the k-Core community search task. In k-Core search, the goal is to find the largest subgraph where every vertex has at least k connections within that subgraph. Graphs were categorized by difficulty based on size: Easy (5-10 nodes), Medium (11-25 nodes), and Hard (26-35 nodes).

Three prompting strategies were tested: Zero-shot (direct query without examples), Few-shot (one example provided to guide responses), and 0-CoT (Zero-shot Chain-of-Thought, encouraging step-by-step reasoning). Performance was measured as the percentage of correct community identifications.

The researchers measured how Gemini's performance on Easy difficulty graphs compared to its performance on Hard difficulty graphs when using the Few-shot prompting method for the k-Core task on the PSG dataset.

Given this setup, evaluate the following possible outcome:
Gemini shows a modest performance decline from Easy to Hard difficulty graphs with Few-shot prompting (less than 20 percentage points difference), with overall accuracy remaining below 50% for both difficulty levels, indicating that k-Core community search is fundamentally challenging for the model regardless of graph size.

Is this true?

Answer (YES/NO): NO